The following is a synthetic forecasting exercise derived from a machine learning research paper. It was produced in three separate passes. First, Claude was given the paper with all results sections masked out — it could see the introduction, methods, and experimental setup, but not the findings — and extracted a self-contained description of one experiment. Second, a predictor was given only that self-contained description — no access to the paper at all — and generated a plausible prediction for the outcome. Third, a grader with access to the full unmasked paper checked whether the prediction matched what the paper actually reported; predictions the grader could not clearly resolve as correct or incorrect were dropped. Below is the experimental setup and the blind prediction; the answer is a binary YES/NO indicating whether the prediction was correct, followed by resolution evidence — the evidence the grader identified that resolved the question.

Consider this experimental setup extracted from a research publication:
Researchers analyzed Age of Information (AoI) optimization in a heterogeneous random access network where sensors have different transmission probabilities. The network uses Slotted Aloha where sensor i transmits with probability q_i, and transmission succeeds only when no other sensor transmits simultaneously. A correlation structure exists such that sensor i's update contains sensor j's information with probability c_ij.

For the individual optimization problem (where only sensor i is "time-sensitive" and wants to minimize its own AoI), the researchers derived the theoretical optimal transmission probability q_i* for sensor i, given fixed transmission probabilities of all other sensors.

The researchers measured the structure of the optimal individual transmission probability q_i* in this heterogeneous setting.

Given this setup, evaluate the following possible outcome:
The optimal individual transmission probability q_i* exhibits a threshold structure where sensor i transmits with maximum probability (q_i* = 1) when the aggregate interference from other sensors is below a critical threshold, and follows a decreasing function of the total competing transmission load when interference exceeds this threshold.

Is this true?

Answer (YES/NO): NO